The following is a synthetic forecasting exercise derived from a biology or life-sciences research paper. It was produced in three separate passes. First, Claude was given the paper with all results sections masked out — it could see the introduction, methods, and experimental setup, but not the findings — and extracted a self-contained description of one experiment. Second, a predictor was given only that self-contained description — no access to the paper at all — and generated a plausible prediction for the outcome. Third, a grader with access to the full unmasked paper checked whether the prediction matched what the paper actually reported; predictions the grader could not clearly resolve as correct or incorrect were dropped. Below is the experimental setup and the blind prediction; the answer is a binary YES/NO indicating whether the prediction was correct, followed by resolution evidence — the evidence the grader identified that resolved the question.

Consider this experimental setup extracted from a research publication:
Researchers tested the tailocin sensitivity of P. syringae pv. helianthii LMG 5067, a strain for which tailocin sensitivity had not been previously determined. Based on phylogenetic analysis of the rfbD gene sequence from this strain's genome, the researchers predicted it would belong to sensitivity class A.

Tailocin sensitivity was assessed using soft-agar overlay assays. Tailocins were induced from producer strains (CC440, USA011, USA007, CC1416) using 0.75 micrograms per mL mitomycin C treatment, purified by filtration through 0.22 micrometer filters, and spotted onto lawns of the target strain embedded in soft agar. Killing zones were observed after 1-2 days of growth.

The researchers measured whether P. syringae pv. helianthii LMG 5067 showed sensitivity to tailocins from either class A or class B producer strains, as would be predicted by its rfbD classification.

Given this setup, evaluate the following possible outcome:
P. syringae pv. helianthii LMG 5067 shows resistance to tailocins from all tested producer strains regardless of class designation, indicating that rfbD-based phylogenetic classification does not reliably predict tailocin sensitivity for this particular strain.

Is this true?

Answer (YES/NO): YES